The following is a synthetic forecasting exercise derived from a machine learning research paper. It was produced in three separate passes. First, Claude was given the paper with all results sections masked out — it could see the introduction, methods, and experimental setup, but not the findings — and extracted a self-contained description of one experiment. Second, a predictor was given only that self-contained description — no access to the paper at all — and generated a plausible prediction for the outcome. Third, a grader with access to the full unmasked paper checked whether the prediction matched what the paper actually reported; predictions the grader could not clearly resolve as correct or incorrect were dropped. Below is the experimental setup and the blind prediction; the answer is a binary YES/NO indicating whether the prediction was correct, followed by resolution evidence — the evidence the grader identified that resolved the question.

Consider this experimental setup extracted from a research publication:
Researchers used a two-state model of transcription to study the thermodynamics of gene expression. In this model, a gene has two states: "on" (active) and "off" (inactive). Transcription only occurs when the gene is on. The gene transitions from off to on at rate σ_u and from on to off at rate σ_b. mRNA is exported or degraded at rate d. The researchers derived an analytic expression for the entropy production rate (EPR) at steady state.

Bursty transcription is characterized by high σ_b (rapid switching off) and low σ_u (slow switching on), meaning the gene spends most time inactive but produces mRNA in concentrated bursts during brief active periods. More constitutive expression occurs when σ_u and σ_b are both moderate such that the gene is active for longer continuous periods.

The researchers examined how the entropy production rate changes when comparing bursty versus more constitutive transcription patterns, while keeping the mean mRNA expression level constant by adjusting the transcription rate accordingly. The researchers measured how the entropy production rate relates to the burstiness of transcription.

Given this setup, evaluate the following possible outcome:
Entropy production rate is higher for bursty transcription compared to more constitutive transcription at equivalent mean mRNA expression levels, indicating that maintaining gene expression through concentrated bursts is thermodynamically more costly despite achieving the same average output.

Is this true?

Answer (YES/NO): NO